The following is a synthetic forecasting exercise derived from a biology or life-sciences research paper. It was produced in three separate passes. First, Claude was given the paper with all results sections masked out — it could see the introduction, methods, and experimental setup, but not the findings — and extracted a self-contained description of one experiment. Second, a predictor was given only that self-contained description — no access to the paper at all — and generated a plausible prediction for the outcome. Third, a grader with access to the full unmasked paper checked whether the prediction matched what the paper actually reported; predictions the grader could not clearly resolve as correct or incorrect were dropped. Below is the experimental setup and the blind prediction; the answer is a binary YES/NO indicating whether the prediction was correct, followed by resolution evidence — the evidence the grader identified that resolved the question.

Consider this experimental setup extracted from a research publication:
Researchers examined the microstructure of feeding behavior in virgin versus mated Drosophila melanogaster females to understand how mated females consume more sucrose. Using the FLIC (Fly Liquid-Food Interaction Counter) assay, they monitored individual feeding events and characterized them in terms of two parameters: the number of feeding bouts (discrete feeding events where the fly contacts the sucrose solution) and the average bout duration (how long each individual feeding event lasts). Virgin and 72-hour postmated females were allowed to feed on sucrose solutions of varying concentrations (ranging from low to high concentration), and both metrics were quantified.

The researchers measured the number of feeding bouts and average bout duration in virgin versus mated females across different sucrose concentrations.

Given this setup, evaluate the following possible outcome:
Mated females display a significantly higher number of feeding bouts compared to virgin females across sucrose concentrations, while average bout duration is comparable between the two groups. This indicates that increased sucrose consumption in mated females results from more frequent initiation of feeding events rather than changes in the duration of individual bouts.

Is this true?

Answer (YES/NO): NO